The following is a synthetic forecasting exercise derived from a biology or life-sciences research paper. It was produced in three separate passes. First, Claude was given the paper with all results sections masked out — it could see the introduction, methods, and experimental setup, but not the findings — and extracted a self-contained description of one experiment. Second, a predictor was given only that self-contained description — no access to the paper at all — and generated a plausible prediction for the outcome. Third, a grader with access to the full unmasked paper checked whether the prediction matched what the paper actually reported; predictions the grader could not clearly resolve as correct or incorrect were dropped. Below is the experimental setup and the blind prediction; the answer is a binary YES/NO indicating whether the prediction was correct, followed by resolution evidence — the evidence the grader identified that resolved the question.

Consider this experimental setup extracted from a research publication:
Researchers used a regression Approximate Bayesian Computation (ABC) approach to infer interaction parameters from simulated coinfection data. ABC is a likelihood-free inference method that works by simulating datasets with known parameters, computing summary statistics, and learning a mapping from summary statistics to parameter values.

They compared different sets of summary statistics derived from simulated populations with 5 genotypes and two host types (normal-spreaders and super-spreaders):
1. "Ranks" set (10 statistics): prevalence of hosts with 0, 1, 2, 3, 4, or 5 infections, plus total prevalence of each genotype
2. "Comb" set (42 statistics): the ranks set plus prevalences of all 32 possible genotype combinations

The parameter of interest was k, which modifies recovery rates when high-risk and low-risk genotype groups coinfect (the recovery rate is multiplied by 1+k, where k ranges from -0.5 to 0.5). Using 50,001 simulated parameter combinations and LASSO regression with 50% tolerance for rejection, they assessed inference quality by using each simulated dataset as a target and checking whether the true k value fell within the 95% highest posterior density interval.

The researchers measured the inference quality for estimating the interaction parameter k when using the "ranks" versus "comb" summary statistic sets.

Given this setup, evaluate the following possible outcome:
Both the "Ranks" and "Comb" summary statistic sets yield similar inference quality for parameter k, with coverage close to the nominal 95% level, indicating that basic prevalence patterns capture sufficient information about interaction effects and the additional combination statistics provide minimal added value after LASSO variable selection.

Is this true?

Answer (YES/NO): NO